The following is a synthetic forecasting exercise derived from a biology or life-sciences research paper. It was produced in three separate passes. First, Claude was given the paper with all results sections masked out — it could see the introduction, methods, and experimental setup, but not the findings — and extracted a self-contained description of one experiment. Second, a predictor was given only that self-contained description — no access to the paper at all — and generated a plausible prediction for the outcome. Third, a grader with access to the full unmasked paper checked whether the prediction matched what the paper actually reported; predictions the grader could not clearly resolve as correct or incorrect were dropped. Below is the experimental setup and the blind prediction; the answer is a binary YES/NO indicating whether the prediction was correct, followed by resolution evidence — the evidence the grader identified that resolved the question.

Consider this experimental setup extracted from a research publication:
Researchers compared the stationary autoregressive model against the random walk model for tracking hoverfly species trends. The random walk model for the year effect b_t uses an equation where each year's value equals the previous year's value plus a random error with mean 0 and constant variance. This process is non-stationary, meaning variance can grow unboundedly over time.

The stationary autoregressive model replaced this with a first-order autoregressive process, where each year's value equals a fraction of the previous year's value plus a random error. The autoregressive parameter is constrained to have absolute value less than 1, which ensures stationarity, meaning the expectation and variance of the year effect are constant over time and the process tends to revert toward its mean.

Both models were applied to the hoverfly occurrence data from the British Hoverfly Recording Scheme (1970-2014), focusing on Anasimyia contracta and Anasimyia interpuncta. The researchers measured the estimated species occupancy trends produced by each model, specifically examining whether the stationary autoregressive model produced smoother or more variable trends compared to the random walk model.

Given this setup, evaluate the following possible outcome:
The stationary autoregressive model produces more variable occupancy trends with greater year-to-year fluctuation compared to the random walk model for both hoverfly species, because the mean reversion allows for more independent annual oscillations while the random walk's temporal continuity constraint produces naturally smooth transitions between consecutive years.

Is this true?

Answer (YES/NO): YES